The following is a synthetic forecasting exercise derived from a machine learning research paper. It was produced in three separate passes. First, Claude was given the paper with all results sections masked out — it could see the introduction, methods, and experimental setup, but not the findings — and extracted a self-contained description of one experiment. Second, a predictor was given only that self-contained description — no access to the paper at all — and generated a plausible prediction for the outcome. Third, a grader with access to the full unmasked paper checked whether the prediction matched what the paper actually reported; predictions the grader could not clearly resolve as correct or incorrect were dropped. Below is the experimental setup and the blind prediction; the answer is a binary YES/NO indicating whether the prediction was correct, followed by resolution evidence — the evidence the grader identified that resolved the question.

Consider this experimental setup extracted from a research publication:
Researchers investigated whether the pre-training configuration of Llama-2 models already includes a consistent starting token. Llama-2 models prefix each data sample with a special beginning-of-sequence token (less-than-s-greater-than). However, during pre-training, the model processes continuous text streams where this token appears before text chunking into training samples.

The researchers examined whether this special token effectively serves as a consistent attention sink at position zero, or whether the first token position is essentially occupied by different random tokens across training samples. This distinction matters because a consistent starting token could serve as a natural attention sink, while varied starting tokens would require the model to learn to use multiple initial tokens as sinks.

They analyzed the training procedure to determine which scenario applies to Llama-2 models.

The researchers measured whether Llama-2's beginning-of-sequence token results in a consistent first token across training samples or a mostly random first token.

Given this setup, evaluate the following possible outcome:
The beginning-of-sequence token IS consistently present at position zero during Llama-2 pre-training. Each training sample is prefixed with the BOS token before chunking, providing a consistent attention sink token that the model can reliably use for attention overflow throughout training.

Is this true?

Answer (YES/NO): NO